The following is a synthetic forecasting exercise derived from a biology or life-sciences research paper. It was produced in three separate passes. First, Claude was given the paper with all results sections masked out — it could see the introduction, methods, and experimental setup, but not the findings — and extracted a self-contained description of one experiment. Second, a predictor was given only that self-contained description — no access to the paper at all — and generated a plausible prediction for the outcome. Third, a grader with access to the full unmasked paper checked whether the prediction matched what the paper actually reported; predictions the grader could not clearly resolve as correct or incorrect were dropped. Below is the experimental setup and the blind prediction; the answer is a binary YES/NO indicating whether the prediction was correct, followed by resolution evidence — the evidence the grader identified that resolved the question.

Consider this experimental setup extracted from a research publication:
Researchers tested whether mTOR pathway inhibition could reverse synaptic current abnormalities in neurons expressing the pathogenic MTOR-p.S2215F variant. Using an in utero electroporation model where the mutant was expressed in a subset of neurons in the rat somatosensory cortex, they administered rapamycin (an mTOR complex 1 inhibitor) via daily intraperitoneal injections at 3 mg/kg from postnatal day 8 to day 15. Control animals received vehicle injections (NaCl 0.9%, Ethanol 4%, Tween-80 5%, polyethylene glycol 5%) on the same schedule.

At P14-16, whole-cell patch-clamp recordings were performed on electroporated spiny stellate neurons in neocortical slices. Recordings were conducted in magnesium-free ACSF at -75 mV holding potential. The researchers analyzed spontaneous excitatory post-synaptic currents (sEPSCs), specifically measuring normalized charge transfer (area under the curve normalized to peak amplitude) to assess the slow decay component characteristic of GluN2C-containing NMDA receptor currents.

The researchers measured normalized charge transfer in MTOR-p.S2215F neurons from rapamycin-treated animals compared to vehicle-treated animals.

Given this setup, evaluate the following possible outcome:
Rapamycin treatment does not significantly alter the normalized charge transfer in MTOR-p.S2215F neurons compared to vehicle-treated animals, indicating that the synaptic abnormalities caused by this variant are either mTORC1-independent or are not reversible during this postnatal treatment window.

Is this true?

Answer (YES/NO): NO